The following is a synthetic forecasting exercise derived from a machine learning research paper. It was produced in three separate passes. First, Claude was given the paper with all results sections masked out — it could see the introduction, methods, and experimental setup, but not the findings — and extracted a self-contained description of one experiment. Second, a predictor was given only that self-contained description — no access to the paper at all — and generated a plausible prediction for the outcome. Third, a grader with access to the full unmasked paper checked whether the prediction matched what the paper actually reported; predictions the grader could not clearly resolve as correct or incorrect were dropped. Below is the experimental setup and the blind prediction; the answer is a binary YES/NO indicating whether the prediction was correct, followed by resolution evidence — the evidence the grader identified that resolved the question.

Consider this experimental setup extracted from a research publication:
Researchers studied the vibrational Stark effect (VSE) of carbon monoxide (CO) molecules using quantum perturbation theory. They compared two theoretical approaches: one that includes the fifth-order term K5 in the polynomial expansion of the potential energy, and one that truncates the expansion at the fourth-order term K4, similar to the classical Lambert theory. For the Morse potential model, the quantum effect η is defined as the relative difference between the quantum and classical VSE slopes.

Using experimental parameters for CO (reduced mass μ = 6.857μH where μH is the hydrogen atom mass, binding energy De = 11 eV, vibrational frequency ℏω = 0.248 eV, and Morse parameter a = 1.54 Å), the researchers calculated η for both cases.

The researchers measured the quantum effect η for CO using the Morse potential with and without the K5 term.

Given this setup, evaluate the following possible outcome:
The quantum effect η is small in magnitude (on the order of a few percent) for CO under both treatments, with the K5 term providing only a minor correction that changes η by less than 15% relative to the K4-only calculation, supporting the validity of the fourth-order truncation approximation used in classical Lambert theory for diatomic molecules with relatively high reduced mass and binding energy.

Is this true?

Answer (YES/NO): NO